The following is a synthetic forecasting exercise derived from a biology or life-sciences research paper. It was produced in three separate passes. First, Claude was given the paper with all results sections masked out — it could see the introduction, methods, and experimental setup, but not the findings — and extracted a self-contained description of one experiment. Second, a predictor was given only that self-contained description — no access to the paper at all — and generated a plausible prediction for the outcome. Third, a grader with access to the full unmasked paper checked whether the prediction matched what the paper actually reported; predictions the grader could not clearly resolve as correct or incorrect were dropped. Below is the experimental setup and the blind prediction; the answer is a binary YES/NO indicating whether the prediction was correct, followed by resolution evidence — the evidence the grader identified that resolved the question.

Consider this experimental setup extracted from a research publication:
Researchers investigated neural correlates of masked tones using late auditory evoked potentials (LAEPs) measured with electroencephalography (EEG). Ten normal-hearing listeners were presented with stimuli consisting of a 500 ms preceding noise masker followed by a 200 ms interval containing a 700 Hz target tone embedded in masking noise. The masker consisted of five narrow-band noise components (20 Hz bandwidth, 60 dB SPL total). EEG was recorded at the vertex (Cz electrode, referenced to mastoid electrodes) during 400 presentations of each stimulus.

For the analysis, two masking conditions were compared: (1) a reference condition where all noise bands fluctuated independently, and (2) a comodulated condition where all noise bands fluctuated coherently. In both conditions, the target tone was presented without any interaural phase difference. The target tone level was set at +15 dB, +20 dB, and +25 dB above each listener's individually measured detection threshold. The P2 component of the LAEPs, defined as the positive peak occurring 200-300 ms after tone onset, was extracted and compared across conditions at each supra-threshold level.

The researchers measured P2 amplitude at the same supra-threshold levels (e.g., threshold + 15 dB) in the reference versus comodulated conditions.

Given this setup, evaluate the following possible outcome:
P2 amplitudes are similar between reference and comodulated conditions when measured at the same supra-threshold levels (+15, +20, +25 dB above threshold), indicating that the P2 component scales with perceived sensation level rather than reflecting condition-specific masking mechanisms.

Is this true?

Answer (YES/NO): YES